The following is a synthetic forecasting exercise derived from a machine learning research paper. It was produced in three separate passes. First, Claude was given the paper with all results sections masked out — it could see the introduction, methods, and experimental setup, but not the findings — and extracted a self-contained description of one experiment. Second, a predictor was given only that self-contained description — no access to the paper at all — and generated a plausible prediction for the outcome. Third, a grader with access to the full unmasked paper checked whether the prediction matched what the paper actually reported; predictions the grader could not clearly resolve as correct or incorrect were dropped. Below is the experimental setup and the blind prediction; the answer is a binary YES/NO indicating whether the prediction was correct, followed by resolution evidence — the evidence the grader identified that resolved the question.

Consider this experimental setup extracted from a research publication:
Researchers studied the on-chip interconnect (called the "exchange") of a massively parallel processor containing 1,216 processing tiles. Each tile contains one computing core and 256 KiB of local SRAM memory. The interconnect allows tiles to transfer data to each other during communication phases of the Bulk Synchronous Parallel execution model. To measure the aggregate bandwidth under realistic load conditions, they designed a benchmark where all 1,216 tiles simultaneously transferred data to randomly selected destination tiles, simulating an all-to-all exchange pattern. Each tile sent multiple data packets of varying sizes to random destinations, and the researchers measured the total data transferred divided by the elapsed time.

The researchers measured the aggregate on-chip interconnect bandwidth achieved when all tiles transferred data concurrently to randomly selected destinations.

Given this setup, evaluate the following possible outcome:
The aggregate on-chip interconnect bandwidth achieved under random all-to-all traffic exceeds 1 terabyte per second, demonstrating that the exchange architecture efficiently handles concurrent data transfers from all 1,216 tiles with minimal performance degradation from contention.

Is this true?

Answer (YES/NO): YES